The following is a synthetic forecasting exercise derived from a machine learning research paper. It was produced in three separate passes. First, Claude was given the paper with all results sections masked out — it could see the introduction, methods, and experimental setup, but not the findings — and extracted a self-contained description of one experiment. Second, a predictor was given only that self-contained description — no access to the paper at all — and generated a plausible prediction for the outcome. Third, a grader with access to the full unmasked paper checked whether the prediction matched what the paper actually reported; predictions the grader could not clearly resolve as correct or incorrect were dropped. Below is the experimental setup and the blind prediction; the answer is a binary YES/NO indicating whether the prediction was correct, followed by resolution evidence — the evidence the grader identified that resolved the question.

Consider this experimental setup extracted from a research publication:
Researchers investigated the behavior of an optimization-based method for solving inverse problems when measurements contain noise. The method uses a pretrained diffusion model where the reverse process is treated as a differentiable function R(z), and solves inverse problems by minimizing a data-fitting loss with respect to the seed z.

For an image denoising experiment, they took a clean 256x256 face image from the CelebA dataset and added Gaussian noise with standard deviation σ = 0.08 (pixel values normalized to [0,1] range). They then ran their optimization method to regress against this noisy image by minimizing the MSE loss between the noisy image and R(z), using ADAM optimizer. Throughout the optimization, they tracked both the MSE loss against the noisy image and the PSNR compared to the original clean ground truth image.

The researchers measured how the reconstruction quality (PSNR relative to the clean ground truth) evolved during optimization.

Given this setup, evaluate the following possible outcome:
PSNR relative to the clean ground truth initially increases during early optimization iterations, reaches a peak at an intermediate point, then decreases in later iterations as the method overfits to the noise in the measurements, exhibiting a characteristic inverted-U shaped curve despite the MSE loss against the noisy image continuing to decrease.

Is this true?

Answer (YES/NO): YES